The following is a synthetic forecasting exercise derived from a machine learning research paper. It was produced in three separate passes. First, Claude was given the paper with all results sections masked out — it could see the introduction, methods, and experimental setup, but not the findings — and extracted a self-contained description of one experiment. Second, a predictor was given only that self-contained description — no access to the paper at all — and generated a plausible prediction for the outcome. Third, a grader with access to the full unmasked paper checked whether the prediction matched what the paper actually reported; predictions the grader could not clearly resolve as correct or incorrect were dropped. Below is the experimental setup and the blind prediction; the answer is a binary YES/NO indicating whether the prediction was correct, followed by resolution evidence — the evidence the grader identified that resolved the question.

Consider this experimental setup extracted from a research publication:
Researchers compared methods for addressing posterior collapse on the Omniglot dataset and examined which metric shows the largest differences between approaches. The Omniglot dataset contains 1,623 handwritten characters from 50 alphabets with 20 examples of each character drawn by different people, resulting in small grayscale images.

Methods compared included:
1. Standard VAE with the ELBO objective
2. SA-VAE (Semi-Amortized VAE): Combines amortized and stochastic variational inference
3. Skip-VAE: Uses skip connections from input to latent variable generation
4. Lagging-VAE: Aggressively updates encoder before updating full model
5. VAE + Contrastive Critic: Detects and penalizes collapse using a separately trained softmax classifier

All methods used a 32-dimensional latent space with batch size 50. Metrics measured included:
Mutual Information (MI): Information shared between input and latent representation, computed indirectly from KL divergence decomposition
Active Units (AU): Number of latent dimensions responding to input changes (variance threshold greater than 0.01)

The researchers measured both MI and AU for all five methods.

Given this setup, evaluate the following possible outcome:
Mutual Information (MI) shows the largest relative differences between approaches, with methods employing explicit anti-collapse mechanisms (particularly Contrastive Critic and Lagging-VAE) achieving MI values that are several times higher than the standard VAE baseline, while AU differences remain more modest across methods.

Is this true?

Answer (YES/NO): NO